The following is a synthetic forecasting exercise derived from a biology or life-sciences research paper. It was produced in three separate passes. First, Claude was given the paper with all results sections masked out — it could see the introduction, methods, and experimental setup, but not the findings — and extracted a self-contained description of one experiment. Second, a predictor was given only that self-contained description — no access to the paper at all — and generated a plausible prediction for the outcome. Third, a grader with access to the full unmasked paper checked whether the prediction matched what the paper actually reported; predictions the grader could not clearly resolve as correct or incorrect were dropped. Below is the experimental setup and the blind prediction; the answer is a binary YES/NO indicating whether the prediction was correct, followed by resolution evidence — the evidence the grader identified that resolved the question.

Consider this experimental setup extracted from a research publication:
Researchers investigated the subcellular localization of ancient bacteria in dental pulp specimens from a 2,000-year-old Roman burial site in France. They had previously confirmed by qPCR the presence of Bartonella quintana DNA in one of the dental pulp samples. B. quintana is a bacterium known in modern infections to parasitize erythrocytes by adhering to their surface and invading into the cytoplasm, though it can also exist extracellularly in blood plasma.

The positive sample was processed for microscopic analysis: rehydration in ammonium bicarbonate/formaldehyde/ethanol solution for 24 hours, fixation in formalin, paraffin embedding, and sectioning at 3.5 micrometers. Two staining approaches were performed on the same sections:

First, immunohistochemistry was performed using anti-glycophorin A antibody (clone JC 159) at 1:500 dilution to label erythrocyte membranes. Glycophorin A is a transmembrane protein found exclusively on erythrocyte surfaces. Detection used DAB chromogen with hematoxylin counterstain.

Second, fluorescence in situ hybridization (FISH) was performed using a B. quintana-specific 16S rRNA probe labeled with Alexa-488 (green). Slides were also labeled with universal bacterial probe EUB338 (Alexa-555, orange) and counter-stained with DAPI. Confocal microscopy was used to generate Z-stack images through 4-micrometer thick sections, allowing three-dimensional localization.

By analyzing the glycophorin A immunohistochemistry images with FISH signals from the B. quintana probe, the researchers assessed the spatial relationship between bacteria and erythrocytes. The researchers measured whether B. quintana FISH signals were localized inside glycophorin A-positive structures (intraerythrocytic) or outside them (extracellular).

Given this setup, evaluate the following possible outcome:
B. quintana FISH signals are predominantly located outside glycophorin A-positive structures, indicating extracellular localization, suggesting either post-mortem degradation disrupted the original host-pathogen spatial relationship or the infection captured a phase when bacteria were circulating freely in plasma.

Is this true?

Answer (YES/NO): NO